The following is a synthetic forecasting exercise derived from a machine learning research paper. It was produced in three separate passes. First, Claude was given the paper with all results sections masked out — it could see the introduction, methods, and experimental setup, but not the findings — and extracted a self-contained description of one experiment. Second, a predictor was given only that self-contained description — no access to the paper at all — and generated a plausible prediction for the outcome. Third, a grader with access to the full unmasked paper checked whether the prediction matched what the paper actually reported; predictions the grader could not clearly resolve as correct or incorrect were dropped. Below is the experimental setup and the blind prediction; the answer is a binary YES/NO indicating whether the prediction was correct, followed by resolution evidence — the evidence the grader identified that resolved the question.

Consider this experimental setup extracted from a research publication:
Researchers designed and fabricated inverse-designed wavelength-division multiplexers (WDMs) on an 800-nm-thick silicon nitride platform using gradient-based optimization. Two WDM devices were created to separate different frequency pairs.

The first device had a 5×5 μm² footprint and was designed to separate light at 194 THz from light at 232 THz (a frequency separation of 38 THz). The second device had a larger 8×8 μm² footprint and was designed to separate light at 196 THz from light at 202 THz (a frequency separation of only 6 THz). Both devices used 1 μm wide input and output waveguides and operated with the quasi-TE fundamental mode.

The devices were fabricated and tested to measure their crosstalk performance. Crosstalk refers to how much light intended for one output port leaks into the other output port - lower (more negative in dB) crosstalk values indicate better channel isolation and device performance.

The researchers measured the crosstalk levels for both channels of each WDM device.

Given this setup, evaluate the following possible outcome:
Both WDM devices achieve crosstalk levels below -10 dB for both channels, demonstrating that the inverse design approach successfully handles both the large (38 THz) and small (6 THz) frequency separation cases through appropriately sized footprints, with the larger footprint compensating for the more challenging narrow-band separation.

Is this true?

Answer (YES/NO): NO